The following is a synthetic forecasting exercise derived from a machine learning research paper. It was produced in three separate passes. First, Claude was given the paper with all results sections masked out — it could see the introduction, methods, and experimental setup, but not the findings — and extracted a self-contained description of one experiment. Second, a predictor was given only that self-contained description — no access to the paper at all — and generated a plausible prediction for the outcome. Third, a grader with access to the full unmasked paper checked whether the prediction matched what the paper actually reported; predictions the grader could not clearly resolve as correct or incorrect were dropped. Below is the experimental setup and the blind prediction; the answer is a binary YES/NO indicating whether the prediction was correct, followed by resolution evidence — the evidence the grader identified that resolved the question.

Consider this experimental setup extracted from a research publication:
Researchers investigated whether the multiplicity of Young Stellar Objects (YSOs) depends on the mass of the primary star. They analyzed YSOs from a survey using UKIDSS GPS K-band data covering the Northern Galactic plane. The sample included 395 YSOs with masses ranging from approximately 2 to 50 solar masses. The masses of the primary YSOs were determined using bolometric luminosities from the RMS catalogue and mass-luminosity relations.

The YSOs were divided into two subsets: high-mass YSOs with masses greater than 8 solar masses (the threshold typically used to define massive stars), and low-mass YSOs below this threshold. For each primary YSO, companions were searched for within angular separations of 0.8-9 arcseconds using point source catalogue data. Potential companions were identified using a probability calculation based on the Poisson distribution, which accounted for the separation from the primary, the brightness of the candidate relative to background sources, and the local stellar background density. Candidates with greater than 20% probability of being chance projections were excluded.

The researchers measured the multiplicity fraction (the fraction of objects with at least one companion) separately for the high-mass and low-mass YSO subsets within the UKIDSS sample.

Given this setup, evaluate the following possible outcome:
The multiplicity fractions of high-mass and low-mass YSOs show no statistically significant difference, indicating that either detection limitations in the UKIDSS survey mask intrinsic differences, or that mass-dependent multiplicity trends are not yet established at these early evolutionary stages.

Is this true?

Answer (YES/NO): YES